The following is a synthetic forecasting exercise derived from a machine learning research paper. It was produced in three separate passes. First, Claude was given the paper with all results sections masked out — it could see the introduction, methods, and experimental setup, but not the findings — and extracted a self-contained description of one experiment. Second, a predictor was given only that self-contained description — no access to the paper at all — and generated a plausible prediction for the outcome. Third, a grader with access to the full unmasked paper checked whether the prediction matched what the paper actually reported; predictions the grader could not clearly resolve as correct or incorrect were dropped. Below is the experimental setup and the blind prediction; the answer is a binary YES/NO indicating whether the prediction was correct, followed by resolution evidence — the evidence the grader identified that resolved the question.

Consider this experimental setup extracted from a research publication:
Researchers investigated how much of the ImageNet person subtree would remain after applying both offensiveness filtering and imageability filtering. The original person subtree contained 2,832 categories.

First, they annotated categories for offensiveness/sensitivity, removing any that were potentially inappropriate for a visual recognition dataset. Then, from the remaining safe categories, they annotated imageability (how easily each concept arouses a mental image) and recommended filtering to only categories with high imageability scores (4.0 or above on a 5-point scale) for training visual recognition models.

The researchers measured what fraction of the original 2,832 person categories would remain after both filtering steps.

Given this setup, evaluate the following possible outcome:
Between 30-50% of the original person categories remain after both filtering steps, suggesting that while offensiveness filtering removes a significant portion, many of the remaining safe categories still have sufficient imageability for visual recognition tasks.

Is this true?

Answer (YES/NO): NO